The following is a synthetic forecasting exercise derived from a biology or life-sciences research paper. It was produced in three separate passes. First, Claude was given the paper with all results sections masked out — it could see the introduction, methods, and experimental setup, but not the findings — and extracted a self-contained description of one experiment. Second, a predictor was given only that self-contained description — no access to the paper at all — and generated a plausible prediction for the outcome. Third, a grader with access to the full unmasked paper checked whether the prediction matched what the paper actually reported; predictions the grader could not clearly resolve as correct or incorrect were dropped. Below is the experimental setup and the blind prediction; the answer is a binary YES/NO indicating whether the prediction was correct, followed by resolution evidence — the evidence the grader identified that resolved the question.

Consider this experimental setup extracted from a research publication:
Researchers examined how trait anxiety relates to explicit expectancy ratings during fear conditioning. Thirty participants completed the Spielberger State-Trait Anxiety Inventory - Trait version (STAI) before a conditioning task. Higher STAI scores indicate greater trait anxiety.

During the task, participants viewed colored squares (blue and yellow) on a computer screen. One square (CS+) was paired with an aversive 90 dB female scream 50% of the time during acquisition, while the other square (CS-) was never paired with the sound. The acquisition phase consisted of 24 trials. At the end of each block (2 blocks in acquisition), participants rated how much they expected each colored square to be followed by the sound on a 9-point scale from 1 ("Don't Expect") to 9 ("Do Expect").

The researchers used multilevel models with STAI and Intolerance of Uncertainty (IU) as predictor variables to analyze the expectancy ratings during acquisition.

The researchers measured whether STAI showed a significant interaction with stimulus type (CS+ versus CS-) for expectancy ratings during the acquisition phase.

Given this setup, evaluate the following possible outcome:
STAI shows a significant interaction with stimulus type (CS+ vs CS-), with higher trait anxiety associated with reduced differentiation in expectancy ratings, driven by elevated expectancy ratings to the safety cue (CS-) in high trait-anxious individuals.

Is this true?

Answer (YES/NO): NO